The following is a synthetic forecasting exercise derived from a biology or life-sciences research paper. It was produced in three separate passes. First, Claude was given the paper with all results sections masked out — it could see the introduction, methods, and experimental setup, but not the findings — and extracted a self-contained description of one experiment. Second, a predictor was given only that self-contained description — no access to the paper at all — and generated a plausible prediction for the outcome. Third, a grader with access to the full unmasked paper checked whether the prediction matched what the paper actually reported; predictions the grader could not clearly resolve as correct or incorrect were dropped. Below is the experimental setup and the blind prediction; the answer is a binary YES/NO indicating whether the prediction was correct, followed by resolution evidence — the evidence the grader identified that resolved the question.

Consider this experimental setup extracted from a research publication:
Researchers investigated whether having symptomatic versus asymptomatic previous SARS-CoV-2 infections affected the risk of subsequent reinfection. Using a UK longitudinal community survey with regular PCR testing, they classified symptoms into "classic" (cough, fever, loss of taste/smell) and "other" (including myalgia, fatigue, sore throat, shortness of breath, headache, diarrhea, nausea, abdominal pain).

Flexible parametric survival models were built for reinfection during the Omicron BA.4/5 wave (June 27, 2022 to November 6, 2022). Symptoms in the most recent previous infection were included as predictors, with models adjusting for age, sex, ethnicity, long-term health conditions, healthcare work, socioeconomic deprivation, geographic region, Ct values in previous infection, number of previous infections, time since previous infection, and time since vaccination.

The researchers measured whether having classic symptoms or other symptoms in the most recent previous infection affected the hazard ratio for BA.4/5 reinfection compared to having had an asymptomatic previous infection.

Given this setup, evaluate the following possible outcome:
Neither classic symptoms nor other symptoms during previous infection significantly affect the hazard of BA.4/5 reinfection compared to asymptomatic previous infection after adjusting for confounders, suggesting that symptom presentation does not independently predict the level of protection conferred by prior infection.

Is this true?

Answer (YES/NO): YES